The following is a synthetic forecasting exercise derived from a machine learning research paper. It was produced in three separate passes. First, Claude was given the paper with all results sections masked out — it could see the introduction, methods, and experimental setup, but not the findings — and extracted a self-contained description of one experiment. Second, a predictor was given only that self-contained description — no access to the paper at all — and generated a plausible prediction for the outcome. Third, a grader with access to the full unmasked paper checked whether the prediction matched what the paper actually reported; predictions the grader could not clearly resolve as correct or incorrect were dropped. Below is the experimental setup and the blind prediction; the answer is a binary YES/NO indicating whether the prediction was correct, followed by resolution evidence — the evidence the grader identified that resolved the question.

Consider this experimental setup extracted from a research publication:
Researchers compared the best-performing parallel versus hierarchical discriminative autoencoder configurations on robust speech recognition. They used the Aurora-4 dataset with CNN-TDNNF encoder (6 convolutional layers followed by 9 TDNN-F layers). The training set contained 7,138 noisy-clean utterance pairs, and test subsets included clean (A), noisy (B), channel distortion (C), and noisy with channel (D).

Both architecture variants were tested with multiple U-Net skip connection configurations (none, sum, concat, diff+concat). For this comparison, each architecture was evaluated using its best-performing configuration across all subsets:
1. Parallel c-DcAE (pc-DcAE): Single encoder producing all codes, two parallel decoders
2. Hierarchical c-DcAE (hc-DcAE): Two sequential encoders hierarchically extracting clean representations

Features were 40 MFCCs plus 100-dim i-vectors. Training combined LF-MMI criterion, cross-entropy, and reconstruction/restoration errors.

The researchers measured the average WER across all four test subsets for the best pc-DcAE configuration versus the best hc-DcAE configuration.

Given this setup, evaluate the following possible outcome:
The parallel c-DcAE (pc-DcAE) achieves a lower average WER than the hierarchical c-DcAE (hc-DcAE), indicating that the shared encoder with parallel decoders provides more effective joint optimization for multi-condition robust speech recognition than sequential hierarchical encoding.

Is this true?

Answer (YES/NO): NO